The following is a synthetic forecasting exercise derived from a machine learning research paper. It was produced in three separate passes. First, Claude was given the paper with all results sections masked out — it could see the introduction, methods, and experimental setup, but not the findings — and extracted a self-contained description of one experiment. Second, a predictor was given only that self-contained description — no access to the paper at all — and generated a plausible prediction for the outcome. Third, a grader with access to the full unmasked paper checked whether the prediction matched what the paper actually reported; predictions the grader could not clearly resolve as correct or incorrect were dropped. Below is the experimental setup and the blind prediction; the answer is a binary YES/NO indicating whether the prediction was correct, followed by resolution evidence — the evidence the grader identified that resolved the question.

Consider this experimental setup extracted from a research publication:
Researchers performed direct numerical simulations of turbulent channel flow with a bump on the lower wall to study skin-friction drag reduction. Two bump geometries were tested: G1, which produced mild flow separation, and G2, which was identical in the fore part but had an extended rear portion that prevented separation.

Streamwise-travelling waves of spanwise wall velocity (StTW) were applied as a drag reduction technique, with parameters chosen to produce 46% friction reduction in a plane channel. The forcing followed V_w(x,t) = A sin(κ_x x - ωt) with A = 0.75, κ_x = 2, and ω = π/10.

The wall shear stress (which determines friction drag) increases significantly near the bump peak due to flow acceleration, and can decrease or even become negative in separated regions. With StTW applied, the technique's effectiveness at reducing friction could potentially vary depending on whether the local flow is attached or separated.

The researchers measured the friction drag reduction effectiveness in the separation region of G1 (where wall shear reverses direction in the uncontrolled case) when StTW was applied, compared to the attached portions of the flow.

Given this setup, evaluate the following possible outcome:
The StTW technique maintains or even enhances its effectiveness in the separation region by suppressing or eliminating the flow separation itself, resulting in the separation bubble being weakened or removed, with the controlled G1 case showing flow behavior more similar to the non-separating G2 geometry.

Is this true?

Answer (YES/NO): NO